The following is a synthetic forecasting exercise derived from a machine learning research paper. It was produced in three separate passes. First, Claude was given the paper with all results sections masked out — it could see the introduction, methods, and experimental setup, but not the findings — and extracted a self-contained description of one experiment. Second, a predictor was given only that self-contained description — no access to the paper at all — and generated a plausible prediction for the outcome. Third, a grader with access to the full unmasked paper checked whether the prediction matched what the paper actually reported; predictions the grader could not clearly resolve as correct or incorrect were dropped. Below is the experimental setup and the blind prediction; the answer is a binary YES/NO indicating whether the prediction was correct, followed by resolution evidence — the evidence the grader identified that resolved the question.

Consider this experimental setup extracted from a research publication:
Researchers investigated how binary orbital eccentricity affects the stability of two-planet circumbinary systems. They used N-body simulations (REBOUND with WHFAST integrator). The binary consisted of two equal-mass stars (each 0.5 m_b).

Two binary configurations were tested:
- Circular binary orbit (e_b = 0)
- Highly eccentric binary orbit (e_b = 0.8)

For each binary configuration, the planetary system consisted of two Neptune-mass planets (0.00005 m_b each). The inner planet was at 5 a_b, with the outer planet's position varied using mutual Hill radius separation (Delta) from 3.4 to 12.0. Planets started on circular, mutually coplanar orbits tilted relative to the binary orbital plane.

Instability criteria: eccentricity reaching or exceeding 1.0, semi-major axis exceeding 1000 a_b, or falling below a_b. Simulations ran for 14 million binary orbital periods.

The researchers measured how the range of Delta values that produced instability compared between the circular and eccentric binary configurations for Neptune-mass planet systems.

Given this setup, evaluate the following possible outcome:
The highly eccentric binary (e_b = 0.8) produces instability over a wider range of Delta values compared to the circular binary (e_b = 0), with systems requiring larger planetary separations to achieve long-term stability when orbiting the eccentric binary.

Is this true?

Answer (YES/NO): YES